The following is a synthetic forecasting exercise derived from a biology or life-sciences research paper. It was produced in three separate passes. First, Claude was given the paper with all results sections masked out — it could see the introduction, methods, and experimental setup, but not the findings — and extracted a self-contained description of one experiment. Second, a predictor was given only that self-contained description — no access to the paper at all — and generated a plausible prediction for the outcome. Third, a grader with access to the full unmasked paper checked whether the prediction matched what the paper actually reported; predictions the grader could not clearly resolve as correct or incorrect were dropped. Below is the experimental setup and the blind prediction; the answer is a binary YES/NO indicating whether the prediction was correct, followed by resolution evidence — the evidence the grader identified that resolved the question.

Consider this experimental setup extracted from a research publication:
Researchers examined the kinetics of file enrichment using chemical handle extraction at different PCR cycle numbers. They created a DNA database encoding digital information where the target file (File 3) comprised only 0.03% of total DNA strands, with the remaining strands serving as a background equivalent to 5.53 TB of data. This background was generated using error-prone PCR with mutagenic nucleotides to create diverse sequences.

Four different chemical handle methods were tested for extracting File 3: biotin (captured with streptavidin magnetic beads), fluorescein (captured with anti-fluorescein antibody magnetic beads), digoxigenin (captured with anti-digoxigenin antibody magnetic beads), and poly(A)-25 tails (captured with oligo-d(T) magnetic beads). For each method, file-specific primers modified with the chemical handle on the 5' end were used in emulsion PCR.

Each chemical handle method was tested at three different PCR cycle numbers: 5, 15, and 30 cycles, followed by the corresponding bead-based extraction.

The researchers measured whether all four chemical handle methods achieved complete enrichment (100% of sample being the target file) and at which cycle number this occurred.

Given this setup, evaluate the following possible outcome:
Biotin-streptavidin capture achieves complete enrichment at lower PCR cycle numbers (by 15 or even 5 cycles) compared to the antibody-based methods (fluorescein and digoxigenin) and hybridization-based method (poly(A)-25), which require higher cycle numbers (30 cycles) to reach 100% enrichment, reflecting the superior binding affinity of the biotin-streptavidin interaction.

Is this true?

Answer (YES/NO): NO